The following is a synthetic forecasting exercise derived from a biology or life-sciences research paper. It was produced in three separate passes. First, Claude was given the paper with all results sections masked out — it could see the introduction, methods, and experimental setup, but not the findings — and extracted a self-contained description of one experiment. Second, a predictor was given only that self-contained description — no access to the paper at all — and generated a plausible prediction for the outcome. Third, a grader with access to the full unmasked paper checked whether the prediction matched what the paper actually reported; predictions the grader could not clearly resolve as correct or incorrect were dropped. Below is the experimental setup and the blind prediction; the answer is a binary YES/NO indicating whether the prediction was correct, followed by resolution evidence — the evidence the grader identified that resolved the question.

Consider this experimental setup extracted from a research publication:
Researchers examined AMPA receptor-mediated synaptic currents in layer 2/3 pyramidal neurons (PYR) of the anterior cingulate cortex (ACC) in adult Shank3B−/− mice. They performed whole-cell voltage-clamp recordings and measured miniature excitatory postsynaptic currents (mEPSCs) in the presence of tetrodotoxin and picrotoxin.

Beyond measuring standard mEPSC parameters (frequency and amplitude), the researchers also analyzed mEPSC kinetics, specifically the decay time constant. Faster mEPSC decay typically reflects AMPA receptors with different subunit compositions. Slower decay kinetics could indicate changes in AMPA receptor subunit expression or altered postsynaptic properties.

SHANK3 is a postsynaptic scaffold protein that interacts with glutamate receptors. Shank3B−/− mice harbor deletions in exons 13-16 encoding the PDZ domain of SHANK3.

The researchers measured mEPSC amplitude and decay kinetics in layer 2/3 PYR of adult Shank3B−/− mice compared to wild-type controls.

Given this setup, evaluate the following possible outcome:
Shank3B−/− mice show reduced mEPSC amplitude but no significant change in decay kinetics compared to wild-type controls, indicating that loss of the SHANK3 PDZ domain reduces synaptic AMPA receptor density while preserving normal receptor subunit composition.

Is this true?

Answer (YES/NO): YES